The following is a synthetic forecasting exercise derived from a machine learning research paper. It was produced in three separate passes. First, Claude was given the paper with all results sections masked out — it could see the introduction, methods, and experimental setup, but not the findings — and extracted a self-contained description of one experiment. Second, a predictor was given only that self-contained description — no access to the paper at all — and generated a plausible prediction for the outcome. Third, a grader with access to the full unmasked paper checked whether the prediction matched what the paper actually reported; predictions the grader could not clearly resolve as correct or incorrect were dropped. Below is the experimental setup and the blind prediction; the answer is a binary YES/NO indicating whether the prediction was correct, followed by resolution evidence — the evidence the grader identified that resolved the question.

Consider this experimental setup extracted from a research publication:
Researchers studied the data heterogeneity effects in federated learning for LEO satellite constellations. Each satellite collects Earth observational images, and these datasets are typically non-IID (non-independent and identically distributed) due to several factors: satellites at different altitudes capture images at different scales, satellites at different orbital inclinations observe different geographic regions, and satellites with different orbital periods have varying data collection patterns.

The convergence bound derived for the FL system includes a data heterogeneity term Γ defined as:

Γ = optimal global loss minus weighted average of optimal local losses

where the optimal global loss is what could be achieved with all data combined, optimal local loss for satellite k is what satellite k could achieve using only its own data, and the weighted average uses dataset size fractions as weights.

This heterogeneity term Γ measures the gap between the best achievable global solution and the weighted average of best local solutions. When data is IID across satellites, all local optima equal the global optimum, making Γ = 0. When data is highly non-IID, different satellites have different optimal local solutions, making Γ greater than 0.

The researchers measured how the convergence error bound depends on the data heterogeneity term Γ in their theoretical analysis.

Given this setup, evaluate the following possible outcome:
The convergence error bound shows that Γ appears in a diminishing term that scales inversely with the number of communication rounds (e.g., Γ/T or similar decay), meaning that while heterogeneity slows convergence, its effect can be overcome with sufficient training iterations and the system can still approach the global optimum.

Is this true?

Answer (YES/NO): YES